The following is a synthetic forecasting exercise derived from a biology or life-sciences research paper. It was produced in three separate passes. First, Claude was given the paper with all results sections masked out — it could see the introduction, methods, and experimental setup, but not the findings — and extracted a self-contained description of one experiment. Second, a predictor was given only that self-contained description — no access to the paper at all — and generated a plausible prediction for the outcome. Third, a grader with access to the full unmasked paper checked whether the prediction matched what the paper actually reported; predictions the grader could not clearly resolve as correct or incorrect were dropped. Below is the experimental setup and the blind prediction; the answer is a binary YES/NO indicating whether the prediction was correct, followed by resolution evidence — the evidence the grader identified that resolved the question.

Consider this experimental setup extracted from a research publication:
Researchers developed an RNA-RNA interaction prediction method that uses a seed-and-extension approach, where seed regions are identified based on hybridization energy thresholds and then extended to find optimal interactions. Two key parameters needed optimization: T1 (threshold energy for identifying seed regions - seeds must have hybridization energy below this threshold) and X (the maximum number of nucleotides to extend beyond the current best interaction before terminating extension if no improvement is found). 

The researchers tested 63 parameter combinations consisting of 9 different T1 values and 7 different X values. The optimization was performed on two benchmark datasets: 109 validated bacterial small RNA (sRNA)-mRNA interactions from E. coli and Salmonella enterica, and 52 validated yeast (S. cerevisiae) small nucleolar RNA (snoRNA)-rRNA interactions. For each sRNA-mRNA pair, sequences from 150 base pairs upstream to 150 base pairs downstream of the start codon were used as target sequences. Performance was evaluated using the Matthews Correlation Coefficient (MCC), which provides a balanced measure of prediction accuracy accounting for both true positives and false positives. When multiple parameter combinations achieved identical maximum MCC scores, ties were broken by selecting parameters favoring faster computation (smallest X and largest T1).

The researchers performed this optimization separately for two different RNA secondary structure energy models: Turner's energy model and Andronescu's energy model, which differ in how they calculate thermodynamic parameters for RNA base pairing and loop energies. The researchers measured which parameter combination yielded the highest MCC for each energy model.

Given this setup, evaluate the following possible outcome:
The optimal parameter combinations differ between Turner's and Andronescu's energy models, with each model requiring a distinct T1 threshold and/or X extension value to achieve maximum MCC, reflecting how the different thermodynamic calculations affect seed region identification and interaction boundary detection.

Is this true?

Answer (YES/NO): YES